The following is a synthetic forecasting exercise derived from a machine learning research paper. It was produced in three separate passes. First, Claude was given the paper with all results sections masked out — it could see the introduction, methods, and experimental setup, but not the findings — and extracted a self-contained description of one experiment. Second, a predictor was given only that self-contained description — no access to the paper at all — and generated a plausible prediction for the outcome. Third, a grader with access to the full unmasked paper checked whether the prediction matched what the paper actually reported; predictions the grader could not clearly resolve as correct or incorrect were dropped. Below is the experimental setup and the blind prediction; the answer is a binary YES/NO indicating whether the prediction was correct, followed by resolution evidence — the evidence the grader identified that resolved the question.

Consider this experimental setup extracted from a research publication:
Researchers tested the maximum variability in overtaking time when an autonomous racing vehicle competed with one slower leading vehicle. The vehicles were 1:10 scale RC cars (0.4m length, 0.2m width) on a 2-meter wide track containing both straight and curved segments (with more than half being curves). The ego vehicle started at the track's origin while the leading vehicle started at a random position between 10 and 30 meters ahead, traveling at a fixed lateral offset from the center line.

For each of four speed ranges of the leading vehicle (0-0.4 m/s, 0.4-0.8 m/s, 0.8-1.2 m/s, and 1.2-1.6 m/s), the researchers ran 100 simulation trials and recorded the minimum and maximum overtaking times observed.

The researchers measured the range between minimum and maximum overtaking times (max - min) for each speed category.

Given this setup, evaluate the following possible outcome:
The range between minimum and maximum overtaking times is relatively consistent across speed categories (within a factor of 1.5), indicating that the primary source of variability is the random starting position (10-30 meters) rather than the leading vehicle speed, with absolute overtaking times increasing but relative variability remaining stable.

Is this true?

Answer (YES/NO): NO